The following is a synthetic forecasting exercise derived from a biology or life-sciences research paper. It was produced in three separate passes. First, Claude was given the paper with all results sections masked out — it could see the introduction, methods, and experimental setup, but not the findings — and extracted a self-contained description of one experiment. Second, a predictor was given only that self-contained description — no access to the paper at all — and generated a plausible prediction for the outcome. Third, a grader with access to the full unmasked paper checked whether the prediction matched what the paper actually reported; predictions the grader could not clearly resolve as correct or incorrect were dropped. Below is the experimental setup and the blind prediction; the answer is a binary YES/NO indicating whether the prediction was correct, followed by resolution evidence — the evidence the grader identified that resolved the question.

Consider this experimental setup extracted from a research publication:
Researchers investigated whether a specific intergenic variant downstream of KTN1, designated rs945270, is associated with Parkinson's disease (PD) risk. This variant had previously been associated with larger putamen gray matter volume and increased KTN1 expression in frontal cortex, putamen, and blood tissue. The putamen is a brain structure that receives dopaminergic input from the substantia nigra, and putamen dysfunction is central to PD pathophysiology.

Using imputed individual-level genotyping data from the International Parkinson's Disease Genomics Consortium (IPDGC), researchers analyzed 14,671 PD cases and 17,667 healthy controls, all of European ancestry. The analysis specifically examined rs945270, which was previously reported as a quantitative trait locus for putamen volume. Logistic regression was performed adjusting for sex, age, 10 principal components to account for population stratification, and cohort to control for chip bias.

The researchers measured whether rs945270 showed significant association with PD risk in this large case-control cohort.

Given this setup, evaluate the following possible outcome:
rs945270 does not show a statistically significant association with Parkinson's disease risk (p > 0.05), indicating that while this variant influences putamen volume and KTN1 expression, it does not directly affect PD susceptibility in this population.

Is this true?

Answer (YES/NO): YES